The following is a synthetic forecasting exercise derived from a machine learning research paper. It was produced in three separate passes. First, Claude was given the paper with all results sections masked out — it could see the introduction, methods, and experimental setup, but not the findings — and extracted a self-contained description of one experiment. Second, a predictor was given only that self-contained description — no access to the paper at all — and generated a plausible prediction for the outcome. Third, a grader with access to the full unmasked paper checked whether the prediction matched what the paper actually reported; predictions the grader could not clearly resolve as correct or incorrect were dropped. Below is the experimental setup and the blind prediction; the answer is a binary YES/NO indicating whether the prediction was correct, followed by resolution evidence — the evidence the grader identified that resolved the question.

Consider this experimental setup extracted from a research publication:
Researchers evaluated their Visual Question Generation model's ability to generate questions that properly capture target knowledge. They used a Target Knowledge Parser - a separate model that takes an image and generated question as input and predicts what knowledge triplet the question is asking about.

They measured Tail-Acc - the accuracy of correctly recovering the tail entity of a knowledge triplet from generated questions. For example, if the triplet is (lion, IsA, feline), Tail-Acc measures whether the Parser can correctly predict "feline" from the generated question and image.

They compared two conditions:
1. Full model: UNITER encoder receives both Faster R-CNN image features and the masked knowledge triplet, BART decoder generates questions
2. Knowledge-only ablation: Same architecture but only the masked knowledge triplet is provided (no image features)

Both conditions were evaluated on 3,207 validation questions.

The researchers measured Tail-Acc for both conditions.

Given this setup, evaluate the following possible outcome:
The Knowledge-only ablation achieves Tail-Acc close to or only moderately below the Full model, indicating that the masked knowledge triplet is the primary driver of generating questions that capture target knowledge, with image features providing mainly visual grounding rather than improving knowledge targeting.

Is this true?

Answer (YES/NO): YES